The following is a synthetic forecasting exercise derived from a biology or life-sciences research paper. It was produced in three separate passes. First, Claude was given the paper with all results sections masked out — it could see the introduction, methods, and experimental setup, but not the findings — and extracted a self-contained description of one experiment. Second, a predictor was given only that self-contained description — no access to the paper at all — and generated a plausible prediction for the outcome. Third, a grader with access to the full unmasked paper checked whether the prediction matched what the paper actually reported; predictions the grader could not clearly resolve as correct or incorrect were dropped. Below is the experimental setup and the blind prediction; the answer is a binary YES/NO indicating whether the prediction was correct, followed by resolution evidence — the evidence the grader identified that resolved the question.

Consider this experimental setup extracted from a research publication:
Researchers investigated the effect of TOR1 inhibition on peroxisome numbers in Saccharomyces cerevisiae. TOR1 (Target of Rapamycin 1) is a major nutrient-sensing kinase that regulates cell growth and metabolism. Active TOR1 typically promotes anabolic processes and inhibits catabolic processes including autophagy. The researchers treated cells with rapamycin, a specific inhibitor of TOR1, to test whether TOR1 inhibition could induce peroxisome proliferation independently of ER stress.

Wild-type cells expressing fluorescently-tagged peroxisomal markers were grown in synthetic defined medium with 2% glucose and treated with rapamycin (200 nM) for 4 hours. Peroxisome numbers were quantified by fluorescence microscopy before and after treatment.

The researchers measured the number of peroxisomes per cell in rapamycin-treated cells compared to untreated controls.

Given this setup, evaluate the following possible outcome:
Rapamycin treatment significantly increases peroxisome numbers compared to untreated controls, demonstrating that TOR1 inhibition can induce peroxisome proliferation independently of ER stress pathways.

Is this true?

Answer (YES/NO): NO